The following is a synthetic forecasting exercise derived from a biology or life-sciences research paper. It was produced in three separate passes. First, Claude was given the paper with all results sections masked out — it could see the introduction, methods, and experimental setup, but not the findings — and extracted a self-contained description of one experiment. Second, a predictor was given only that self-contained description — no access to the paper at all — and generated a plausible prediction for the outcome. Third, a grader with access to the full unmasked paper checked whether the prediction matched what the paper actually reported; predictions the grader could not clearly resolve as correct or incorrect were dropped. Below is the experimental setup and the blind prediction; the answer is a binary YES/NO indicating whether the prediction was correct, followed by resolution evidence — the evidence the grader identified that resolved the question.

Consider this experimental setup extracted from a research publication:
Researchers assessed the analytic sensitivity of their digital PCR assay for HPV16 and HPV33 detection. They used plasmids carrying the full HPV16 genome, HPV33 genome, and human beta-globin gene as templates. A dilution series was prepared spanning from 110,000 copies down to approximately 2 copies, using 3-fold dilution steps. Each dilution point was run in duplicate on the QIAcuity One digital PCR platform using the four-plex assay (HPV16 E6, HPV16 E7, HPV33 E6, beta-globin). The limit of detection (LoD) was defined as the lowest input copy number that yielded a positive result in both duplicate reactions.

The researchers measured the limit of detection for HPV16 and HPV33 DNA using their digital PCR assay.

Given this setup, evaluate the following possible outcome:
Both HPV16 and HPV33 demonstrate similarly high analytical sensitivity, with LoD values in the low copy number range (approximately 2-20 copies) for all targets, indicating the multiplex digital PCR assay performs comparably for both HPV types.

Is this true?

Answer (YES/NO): NO